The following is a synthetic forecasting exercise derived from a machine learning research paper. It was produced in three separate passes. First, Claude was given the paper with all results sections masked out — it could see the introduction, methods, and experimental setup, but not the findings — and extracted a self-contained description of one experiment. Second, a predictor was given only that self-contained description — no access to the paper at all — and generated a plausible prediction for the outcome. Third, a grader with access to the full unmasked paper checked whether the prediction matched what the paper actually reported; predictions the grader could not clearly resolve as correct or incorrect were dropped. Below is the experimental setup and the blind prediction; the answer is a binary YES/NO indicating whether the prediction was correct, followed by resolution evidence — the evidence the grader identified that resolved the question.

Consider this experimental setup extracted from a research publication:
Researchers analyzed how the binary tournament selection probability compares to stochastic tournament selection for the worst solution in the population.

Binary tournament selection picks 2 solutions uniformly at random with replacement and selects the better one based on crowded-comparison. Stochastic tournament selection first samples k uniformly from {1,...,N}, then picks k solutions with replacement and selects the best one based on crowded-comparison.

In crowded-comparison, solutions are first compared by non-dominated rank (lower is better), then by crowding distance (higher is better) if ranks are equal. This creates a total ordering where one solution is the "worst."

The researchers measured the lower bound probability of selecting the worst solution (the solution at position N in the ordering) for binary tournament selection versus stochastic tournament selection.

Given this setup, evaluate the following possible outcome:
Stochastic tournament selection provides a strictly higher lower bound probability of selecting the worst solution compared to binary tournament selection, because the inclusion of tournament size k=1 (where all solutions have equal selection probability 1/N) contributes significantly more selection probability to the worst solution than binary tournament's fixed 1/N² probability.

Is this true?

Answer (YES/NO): NO